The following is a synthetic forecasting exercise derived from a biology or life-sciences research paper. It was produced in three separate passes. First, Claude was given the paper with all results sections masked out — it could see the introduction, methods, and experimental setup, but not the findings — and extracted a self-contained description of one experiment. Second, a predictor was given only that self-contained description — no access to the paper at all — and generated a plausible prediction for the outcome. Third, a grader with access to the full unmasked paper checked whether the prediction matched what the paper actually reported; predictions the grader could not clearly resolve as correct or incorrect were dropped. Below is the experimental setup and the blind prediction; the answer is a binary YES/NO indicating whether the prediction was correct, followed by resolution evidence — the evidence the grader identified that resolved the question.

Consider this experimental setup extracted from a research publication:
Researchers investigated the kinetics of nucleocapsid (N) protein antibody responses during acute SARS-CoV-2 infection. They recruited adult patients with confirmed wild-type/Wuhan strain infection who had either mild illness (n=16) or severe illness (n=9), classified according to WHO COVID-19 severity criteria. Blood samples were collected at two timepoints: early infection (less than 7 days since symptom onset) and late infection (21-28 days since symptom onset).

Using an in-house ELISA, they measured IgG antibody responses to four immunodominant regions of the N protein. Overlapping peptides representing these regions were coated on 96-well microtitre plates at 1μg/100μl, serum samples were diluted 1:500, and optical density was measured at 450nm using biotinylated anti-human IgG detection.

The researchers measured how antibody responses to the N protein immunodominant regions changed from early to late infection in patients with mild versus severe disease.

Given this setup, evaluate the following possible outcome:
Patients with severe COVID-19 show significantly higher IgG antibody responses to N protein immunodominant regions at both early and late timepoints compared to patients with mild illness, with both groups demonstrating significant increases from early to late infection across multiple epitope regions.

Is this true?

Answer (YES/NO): NO